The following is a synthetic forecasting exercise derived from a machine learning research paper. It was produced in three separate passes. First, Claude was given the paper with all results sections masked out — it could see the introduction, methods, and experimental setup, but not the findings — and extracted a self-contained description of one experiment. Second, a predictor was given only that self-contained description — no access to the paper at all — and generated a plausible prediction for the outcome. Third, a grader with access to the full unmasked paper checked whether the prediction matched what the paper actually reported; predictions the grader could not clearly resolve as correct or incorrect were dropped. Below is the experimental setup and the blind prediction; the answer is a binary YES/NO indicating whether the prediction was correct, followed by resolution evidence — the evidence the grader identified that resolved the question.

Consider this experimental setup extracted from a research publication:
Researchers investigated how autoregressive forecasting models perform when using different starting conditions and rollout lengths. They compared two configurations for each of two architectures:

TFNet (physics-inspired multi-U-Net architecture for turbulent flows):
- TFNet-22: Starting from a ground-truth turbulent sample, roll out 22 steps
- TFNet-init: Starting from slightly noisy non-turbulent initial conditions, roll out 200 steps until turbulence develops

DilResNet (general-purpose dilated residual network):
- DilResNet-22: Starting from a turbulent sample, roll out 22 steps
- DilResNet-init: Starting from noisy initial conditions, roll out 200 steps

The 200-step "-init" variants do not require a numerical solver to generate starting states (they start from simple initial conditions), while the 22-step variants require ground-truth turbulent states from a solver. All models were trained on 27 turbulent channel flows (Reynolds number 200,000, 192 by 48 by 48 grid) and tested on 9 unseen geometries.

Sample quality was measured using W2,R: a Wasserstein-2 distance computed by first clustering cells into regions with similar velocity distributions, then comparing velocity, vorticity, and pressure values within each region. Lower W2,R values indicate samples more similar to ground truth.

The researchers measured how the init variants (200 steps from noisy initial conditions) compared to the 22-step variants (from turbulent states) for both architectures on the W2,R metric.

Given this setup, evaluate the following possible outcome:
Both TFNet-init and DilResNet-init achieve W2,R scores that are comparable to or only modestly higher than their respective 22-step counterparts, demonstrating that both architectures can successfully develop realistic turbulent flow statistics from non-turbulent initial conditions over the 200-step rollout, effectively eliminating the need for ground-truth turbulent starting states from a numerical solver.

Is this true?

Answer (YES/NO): NO